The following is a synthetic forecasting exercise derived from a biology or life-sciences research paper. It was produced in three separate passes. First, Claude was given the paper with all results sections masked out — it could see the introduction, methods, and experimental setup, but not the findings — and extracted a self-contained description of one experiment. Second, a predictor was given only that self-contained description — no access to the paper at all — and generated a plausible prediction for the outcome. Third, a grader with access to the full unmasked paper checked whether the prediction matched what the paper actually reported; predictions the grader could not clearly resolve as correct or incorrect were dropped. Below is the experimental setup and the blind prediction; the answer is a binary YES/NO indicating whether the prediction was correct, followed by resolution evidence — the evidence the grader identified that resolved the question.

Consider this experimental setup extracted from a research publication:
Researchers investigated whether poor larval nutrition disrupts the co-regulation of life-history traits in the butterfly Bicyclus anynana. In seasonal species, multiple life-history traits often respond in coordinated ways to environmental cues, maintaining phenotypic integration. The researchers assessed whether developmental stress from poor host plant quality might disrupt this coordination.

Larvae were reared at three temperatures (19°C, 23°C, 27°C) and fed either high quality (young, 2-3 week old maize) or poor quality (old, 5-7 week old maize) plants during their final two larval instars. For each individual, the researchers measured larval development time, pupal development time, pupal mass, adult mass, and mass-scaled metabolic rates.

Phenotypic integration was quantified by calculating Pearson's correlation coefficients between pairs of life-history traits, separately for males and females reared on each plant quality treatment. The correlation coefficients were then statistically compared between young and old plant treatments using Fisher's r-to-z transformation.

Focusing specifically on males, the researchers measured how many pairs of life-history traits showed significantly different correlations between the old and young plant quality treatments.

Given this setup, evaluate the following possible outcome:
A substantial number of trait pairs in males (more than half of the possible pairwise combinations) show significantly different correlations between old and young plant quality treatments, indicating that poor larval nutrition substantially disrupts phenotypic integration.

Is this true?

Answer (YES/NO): YES